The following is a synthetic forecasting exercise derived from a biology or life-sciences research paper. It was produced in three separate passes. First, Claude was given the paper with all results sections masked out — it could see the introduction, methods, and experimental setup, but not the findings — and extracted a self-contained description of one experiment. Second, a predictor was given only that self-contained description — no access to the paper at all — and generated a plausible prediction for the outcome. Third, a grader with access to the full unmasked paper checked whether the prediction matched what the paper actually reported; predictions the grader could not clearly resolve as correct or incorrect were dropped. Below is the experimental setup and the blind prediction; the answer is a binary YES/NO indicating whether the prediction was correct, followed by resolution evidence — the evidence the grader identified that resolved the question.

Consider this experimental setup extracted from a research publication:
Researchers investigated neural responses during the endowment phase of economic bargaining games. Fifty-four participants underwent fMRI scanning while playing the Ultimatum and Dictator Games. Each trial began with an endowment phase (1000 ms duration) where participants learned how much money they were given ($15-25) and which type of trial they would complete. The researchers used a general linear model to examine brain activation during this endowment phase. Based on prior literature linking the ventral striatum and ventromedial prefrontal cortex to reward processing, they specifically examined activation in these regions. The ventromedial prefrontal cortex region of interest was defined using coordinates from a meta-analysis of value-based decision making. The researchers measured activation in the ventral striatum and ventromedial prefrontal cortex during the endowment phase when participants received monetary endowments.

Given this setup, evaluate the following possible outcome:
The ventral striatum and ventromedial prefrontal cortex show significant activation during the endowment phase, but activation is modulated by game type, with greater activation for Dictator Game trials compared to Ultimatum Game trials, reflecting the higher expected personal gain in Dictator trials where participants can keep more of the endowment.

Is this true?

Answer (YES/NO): NO